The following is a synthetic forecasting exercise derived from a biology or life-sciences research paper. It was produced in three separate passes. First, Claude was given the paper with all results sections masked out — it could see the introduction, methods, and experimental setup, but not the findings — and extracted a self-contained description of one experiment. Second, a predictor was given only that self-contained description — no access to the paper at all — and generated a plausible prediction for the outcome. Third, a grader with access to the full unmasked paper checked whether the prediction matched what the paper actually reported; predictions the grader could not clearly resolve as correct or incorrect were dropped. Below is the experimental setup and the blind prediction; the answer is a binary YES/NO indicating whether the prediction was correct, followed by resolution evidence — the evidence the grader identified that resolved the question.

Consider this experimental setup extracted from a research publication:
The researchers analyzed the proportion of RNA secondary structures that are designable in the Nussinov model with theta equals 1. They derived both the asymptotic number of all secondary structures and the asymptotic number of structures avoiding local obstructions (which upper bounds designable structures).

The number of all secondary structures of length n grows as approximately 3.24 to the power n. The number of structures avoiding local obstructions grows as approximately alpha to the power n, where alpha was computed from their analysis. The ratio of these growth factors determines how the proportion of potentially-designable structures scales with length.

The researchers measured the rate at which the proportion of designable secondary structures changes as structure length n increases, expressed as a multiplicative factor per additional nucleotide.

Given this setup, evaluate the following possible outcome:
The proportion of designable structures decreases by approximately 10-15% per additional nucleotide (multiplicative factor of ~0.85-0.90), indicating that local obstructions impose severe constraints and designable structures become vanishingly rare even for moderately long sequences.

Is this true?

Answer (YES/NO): NO